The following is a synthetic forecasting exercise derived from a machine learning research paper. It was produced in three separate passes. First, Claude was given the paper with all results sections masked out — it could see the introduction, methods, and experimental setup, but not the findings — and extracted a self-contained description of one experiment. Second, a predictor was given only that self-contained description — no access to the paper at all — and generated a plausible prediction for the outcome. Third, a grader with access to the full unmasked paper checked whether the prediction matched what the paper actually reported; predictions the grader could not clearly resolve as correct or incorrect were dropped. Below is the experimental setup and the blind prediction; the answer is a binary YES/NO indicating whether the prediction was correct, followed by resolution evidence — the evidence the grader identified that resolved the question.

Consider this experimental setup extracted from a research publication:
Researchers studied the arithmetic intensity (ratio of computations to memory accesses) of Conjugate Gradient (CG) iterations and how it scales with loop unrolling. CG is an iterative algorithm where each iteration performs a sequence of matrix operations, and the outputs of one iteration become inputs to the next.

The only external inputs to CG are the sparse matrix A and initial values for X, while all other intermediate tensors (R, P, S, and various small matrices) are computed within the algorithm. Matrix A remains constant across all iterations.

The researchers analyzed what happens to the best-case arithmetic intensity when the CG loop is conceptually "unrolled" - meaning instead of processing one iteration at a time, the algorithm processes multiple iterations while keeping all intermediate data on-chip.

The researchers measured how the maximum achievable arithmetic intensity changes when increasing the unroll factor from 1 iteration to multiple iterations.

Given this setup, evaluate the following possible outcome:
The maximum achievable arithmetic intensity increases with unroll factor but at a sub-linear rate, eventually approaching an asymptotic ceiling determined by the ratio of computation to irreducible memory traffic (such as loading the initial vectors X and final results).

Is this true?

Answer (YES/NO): NO